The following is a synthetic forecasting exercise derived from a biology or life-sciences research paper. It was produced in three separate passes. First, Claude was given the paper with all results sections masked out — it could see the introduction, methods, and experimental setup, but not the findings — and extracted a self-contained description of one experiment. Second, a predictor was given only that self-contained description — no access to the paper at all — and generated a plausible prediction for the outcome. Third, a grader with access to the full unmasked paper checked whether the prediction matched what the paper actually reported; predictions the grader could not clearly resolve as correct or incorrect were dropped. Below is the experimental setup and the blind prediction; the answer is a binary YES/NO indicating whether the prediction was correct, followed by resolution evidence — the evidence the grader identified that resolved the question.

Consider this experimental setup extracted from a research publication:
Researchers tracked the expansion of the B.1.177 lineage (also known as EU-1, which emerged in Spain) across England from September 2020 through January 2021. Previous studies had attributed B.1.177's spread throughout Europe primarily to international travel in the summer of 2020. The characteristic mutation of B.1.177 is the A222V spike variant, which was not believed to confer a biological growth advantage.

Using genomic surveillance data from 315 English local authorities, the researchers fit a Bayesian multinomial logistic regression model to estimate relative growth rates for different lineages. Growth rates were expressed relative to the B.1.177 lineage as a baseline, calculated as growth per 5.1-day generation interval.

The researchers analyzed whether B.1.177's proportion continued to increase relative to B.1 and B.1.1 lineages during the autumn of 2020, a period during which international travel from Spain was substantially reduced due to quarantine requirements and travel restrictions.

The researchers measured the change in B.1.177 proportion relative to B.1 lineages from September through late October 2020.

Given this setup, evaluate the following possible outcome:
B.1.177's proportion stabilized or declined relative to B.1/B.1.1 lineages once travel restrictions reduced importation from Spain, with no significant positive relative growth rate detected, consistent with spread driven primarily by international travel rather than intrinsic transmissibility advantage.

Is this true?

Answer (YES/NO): NO